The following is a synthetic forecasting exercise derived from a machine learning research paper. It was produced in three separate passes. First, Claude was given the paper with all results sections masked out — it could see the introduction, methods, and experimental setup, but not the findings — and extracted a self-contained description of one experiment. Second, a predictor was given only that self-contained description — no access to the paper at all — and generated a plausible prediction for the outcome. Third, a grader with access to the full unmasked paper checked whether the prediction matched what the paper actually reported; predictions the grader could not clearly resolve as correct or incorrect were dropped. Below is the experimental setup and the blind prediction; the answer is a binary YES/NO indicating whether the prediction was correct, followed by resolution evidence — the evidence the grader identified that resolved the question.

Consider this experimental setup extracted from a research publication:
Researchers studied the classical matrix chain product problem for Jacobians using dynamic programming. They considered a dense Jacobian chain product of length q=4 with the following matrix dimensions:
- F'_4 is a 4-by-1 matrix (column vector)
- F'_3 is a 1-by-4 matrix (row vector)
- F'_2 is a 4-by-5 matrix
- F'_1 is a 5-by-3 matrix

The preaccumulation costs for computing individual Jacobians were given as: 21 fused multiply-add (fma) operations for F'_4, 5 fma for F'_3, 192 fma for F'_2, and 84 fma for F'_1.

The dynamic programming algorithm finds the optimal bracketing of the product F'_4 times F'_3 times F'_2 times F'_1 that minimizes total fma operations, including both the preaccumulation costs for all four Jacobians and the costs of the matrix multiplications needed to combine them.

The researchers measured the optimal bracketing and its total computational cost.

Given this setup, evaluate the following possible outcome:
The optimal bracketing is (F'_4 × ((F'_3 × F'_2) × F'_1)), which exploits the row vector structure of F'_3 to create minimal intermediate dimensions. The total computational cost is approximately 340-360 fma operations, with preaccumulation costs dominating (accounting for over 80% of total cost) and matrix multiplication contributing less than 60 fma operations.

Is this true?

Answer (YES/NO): YES